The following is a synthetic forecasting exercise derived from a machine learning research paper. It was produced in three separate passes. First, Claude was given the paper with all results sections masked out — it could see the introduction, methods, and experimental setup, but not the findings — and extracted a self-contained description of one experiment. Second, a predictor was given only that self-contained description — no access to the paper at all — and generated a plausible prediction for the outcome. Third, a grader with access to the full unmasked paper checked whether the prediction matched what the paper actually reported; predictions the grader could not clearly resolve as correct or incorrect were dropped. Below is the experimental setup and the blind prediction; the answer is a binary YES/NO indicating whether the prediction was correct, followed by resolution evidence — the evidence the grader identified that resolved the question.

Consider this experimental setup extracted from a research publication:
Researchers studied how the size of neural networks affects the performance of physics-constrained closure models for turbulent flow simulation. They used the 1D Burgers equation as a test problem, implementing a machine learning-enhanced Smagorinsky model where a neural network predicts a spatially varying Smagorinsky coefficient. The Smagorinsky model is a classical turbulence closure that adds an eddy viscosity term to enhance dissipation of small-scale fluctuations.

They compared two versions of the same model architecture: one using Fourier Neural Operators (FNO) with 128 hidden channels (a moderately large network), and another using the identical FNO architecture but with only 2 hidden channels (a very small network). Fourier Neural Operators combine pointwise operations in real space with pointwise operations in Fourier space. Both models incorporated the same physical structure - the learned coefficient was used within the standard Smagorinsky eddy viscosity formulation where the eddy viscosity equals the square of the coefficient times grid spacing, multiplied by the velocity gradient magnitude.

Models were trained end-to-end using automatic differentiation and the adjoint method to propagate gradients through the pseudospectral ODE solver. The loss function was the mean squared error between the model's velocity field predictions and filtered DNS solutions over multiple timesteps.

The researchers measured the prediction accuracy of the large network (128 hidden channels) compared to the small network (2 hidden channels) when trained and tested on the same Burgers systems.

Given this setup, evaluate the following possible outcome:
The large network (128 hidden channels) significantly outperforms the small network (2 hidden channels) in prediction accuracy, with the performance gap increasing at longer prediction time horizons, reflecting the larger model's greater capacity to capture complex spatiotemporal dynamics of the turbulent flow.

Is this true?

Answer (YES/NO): NO